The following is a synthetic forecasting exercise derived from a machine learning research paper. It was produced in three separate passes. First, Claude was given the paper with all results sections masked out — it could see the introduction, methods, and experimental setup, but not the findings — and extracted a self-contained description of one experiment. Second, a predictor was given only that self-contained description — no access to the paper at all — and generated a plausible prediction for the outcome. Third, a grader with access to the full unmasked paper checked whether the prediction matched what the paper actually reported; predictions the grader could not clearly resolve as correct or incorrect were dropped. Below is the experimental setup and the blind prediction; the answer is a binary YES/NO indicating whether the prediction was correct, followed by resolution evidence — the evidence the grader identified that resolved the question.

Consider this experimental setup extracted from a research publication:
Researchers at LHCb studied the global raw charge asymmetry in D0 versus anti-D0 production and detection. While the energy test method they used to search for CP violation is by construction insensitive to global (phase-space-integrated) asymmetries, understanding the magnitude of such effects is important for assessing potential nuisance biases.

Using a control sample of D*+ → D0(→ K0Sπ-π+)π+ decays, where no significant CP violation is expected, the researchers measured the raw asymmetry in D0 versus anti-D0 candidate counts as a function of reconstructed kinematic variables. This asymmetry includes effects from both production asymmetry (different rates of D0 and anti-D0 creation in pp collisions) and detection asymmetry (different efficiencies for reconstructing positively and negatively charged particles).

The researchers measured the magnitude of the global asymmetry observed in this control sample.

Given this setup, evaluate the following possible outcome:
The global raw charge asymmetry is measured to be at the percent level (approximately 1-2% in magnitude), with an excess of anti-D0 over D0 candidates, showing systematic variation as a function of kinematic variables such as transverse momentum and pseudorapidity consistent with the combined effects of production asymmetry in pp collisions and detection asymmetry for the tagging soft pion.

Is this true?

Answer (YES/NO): NO